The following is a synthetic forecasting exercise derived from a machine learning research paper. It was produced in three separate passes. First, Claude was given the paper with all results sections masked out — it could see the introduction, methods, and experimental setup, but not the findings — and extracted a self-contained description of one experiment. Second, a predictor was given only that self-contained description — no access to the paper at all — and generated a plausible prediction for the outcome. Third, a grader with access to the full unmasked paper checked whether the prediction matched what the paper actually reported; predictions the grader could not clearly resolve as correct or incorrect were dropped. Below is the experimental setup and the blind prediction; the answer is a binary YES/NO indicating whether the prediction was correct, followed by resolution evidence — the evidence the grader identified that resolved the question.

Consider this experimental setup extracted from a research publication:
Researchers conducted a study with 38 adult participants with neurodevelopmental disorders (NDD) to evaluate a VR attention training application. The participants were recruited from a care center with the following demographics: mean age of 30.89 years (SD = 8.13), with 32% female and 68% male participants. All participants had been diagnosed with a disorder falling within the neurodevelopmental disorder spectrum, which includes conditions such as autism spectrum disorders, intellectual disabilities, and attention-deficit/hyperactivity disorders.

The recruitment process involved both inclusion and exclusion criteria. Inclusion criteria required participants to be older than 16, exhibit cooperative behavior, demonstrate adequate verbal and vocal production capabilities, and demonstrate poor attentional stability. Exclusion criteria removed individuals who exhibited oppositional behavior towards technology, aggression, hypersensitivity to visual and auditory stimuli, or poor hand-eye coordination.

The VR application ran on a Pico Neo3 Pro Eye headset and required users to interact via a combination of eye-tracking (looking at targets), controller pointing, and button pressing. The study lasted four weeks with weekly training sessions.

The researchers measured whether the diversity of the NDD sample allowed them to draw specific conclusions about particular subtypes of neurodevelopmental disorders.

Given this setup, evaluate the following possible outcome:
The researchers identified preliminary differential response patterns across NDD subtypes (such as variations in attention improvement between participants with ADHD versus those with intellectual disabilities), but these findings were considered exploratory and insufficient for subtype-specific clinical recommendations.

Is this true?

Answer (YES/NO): NO